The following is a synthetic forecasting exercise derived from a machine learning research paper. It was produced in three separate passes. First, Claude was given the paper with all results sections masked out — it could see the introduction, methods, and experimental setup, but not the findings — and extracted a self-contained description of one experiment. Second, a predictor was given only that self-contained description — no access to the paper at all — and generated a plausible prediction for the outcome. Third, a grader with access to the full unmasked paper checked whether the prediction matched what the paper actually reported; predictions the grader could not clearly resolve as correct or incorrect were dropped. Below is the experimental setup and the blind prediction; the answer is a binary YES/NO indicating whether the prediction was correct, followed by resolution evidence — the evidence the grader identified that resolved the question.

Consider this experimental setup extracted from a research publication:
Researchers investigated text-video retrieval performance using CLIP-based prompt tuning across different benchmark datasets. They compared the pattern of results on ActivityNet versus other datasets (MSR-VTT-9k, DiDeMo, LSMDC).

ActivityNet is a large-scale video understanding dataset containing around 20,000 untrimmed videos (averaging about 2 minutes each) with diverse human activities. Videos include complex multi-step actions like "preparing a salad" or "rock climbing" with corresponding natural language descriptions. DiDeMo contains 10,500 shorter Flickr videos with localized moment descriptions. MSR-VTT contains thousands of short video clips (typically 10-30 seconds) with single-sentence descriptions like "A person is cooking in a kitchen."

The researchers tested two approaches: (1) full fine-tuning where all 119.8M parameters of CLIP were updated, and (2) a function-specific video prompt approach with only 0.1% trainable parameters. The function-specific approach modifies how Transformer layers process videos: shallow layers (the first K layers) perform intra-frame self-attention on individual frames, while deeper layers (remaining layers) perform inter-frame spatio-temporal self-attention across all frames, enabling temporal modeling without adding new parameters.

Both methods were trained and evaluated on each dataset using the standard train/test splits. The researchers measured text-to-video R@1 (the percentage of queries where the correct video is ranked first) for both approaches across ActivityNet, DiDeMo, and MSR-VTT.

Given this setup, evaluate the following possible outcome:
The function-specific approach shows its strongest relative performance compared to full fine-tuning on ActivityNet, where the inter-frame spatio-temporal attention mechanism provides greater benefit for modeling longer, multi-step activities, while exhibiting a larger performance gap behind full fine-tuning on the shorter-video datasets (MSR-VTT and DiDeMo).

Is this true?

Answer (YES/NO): NO